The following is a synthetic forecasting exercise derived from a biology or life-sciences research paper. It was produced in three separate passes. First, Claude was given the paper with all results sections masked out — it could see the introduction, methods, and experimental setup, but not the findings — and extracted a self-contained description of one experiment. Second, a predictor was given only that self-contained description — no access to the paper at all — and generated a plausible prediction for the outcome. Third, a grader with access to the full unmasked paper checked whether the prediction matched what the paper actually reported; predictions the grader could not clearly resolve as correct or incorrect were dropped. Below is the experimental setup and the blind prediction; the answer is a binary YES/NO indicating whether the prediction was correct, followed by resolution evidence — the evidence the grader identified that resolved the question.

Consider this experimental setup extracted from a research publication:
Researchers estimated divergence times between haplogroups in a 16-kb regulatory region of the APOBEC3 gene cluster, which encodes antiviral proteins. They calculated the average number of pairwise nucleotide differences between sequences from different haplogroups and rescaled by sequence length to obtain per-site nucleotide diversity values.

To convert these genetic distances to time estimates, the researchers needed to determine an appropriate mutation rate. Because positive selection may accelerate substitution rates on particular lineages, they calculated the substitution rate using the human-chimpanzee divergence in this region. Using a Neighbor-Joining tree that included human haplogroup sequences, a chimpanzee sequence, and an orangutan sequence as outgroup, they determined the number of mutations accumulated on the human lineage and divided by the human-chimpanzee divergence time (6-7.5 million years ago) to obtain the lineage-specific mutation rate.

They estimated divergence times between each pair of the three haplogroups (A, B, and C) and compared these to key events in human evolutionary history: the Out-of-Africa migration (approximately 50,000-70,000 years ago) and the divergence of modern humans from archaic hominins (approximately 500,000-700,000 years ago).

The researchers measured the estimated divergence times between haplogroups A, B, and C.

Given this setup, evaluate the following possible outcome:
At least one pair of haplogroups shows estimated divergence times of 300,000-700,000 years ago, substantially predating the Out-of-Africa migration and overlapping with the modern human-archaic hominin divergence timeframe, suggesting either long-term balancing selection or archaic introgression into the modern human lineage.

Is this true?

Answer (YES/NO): NO